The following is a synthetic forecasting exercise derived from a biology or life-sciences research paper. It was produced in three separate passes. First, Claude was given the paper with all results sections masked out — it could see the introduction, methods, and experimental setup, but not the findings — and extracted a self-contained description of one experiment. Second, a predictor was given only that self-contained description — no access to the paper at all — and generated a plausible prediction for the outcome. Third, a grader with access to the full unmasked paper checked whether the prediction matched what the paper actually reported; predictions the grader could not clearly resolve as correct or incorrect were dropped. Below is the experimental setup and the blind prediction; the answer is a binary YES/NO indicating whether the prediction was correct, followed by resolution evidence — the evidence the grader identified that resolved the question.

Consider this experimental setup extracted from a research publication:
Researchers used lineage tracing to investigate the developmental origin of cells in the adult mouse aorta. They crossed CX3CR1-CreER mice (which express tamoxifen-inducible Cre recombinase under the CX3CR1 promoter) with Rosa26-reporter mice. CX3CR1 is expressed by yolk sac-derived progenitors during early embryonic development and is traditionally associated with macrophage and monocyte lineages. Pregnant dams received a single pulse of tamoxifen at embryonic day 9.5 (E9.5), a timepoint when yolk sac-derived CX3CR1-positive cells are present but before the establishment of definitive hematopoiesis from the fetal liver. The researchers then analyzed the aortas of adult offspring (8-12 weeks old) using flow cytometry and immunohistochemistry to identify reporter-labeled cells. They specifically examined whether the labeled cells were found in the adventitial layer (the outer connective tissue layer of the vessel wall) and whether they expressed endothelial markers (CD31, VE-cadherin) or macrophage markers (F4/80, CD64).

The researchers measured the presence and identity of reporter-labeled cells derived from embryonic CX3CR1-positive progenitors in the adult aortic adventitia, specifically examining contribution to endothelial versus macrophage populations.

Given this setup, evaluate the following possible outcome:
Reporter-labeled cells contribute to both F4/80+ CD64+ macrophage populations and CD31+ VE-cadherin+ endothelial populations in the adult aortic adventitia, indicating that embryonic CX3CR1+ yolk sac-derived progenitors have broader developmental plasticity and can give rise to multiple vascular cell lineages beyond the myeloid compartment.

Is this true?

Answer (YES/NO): YES